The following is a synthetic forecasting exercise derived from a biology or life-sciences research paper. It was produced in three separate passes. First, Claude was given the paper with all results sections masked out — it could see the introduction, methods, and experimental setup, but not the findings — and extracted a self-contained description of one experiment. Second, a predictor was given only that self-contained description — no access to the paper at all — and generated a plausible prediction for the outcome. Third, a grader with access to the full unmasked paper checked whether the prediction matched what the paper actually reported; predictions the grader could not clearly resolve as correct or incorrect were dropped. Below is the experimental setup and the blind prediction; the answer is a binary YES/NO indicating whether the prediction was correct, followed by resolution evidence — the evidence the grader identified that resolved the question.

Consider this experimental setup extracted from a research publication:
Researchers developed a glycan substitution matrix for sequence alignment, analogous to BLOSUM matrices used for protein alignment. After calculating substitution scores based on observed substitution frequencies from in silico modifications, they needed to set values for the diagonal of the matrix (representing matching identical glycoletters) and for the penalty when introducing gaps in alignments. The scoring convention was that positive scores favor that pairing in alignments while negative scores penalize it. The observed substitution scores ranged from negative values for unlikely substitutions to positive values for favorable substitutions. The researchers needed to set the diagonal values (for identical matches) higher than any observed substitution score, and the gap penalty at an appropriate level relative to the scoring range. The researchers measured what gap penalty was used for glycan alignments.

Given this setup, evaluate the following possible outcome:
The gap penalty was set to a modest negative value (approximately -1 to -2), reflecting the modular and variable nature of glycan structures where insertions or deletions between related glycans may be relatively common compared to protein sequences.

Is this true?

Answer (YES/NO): NO